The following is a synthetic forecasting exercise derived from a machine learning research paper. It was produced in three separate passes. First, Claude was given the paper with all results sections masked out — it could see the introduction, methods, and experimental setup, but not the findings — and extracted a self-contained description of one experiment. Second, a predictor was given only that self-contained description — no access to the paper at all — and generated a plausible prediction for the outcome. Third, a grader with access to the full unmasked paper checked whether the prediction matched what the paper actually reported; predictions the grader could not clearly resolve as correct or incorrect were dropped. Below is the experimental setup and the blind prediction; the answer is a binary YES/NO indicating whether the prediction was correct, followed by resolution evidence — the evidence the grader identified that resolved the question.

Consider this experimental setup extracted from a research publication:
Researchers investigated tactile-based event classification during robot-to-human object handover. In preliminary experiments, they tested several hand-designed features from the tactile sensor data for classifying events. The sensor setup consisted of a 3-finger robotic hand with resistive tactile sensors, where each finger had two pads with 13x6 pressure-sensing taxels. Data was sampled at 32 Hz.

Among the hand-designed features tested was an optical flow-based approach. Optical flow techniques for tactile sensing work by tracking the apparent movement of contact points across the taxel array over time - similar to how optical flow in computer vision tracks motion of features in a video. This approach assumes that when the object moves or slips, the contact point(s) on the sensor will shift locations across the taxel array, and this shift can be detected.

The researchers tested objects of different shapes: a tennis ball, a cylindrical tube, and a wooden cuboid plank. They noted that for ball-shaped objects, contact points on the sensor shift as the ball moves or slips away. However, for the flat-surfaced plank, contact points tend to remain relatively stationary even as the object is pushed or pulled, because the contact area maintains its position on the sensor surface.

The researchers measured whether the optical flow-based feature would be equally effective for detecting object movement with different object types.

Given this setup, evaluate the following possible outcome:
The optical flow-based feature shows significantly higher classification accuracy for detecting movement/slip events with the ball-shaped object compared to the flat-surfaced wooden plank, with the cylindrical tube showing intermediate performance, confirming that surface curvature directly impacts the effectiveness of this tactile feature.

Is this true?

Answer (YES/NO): NO